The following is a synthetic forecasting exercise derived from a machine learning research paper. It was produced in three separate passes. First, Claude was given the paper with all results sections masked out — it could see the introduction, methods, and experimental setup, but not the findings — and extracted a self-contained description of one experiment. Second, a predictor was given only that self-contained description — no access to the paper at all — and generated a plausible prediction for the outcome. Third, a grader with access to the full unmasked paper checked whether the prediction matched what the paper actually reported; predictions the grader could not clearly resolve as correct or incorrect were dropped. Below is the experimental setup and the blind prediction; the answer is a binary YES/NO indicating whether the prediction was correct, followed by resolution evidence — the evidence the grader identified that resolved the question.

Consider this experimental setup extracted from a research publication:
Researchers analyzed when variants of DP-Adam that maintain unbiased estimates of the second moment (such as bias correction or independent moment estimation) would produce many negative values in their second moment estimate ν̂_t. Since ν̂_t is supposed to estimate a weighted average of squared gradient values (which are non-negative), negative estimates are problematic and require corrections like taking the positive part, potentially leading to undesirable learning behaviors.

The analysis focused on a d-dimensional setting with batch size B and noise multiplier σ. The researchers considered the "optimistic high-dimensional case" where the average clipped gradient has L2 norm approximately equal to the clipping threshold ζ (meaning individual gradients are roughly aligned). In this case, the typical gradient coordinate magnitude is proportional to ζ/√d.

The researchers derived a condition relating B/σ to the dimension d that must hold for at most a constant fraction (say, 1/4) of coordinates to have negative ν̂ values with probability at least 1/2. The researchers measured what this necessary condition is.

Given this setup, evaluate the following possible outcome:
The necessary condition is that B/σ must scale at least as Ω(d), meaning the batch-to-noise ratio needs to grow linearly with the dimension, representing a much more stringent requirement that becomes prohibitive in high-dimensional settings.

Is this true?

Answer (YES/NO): NO